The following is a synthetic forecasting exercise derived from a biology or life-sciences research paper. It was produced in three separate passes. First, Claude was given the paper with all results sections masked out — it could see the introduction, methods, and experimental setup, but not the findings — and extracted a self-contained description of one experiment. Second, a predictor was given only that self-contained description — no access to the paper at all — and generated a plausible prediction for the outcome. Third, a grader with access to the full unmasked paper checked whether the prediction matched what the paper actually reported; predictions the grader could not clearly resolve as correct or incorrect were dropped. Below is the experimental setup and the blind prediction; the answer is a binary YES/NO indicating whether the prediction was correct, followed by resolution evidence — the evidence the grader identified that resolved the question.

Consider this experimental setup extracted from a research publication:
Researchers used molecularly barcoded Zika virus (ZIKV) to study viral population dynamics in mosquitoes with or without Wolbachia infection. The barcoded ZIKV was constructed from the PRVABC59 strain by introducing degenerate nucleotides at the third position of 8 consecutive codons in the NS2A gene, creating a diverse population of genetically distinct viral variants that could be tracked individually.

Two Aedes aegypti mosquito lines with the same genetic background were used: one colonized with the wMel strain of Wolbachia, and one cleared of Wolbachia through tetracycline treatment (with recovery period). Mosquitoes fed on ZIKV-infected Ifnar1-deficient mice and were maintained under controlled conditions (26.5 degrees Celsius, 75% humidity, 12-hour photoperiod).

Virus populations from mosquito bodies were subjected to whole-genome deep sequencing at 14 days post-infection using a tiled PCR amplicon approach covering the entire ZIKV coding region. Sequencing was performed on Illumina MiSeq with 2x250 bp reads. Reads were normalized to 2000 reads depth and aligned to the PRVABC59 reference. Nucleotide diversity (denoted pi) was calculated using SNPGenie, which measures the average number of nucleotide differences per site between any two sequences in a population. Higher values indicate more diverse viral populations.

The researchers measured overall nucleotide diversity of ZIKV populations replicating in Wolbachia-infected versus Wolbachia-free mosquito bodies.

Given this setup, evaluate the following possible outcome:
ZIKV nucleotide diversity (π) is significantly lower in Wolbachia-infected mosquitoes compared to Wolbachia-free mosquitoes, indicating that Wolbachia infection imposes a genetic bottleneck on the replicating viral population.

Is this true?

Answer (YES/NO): NO